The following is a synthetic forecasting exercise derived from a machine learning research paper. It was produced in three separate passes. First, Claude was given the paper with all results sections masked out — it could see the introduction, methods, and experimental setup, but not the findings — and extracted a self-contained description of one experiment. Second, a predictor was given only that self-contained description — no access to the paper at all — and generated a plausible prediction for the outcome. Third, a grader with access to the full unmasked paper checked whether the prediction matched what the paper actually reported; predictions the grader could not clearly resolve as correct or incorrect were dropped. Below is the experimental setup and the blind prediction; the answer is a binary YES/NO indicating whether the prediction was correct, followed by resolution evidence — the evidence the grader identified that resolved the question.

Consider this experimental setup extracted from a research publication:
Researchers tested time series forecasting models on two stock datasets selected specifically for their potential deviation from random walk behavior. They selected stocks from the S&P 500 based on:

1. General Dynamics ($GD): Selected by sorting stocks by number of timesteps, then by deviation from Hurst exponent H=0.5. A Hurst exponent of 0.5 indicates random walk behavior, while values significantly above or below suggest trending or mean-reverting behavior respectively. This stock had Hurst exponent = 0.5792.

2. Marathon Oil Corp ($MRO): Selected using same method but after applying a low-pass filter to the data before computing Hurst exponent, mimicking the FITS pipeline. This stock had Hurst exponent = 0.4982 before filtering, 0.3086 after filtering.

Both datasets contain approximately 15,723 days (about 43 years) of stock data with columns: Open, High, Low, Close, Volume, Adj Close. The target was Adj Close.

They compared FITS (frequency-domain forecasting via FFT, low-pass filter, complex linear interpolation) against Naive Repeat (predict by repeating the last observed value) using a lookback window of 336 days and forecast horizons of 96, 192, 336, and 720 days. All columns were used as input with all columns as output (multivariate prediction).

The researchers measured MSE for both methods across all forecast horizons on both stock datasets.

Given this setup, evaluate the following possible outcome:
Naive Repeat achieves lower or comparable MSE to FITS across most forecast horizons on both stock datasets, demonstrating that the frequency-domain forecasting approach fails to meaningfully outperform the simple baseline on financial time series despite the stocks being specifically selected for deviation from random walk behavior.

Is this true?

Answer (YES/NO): NO